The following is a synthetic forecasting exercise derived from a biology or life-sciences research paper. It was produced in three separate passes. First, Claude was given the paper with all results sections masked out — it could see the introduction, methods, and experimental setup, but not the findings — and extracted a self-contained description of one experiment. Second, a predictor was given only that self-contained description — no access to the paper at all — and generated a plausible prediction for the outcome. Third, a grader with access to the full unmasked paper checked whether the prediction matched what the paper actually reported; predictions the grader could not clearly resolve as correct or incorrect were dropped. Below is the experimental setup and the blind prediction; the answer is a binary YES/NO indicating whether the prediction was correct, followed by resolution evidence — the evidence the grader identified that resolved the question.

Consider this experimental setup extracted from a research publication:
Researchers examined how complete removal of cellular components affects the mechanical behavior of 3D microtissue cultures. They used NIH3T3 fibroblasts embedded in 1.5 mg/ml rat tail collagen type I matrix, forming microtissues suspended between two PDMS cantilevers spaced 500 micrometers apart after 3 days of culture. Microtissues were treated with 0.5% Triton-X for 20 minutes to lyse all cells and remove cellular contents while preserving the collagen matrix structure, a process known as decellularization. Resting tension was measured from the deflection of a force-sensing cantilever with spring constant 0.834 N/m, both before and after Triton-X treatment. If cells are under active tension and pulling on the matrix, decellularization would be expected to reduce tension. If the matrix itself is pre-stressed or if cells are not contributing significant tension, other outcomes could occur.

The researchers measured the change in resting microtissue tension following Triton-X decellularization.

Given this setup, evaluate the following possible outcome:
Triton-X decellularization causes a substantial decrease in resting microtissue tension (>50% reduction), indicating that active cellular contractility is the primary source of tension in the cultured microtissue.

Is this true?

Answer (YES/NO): YES